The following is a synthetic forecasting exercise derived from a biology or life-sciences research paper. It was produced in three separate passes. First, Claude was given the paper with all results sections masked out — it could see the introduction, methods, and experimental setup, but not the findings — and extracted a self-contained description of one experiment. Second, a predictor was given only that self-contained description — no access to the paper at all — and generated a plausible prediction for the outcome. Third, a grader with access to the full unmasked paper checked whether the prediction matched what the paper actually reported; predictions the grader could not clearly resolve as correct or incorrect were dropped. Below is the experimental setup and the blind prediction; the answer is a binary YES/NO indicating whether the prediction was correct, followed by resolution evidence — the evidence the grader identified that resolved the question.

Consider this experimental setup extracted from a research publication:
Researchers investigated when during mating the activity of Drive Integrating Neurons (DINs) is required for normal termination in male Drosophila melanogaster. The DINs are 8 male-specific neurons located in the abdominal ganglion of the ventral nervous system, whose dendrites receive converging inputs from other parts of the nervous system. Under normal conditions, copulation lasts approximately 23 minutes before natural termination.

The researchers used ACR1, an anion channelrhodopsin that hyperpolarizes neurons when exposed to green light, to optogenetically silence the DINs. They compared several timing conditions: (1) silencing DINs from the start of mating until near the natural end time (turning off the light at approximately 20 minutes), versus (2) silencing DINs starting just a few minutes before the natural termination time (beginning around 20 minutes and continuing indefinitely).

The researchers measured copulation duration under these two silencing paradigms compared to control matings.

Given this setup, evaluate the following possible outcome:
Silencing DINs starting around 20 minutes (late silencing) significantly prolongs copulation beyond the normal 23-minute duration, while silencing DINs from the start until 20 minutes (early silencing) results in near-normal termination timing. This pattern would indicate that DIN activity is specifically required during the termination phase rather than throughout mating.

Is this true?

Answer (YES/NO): YES